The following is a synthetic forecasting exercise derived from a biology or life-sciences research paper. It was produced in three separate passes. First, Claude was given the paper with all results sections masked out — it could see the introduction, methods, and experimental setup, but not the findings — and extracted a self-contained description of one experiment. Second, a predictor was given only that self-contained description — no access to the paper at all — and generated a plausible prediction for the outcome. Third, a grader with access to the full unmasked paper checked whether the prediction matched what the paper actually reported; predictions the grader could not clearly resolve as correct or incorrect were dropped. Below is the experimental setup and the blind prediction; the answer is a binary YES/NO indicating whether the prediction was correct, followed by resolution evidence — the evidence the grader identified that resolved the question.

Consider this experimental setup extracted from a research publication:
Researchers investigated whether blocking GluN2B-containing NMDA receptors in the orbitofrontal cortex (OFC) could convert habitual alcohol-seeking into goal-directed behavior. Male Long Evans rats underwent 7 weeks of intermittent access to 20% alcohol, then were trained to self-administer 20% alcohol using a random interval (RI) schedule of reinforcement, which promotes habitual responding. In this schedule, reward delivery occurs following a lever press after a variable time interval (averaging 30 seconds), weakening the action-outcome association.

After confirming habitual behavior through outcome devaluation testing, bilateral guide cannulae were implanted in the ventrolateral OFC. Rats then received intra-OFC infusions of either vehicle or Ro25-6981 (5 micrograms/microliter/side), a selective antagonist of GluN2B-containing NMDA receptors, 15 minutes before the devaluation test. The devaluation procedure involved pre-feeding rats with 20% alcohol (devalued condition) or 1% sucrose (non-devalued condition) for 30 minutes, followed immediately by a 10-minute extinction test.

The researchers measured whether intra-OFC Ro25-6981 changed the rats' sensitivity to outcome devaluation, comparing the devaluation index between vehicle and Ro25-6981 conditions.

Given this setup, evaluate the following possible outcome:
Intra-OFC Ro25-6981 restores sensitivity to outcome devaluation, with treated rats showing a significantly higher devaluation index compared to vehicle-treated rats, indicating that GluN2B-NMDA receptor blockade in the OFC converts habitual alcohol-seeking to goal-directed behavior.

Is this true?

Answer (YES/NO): YES